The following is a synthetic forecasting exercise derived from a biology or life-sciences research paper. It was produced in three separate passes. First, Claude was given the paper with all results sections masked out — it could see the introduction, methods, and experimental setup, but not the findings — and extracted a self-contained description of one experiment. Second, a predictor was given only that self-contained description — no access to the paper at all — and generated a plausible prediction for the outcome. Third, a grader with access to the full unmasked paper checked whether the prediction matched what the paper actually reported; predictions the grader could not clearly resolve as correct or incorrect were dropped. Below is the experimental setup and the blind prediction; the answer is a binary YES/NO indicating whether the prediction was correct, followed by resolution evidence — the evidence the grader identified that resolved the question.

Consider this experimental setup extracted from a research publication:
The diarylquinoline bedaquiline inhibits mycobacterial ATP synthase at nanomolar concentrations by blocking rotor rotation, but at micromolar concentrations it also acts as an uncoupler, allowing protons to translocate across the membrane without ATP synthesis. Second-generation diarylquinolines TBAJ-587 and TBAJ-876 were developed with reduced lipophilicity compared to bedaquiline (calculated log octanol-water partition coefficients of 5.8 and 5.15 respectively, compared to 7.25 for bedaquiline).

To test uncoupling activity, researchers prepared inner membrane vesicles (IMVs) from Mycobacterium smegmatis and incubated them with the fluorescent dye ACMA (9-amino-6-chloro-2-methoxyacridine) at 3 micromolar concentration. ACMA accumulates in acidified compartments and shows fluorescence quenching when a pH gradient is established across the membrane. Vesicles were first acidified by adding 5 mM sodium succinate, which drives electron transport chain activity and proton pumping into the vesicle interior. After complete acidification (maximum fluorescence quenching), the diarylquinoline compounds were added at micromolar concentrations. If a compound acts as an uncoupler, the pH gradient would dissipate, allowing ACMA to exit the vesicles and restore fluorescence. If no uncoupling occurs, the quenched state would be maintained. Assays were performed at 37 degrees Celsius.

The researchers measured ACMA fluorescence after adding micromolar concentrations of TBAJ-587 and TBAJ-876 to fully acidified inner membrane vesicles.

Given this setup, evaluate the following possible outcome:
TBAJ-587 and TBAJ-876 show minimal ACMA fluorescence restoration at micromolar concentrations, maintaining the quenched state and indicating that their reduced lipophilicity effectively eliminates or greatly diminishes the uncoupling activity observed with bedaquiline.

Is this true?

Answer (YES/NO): NO